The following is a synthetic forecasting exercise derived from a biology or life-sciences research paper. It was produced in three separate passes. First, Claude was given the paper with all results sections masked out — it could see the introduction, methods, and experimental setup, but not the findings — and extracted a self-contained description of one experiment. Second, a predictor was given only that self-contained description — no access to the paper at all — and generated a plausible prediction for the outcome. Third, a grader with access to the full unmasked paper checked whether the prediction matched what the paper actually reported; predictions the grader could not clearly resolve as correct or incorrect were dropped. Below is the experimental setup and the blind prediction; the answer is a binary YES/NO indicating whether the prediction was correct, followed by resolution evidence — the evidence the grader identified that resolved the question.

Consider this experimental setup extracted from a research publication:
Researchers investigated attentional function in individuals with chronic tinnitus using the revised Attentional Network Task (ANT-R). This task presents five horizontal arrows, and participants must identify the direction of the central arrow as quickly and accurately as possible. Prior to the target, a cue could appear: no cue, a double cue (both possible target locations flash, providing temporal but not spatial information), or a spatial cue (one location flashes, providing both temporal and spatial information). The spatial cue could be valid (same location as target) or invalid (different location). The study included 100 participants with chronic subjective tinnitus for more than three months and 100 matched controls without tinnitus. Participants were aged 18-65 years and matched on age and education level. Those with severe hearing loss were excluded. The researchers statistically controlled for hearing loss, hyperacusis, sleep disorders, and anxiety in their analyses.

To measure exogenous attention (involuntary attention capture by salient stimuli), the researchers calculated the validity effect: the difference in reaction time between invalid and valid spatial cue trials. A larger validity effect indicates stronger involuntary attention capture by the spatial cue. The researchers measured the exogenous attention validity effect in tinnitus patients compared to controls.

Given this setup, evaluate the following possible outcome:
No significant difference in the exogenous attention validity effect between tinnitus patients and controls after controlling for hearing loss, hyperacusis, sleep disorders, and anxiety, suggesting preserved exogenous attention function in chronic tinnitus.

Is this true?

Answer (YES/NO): YES